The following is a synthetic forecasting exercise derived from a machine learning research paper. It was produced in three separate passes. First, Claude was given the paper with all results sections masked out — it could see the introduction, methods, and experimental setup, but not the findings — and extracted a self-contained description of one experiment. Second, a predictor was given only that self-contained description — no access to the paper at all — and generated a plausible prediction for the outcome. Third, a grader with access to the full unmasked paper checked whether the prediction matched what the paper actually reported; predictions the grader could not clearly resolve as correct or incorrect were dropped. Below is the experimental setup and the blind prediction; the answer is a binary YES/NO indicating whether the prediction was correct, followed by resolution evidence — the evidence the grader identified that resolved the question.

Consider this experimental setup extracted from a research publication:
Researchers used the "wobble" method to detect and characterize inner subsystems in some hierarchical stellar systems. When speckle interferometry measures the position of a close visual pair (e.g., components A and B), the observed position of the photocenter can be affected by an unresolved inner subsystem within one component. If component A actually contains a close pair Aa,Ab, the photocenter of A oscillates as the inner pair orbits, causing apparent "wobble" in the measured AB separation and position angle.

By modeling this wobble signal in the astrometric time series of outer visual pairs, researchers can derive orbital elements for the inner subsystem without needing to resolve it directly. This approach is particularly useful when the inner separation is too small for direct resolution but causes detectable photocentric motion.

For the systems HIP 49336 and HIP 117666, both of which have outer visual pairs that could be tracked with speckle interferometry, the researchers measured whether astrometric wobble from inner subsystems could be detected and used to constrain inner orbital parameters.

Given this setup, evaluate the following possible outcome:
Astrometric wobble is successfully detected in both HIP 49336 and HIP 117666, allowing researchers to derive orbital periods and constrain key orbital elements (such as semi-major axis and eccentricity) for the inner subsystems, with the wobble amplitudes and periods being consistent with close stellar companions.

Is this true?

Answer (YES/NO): YES